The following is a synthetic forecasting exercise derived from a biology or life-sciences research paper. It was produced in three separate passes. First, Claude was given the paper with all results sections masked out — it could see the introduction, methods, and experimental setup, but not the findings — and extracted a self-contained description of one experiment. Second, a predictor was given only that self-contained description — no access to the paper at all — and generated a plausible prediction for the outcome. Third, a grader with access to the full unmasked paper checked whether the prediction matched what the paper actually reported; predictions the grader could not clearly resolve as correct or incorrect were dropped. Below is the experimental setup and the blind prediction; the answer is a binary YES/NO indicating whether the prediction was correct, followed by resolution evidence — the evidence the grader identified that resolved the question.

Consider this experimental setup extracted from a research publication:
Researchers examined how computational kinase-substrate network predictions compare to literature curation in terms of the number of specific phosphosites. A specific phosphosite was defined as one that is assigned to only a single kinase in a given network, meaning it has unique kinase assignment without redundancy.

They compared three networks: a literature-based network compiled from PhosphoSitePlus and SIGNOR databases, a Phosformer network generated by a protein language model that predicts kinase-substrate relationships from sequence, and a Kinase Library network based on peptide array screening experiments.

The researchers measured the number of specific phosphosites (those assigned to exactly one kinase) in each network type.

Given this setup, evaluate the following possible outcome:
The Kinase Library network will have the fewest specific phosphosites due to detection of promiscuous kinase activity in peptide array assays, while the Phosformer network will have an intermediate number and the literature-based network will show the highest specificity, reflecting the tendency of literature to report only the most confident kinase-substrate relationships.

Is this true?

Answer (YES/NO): YES